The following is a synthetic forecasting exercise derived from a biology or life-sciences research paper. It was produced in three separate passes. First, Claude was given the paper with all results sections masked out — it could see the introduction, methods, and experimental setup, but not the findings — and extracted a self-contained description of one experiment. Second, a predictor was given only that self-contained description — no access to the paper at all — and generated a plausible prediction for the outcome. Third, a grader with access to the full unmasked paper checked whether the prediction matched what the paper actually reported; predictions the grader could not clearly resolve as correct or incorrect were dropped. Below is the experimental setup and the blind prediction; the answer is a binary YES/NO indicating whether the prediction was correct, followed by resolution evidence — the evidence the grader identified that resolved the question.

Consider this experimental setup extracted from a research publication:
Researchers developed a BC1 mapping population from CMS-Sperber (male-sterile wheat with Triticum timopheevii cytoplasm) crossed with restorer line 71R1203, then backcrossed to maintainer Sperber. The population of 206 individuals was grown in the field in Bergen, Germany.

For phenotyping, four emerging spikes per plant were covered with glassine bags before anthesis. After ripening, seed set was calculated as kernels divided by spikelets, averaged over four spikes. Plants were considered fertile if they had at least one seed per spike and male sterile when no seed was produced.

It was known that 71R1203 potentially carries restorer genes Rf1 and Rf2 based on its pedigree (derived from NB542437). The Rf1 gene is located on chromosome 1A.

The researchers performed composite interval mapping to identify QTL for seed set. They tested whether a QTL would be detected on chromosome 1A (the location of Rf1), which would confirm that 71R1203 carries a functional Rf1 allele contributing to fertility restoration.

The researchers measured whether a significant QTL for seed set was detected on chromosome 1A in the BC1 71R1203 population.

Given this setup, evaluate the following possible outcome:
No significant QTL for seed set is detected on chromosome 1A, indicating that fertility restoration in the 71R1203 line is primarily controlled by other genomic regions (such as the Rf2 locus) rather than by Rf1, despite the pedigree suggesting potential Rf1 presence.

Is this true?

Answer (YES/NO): NO